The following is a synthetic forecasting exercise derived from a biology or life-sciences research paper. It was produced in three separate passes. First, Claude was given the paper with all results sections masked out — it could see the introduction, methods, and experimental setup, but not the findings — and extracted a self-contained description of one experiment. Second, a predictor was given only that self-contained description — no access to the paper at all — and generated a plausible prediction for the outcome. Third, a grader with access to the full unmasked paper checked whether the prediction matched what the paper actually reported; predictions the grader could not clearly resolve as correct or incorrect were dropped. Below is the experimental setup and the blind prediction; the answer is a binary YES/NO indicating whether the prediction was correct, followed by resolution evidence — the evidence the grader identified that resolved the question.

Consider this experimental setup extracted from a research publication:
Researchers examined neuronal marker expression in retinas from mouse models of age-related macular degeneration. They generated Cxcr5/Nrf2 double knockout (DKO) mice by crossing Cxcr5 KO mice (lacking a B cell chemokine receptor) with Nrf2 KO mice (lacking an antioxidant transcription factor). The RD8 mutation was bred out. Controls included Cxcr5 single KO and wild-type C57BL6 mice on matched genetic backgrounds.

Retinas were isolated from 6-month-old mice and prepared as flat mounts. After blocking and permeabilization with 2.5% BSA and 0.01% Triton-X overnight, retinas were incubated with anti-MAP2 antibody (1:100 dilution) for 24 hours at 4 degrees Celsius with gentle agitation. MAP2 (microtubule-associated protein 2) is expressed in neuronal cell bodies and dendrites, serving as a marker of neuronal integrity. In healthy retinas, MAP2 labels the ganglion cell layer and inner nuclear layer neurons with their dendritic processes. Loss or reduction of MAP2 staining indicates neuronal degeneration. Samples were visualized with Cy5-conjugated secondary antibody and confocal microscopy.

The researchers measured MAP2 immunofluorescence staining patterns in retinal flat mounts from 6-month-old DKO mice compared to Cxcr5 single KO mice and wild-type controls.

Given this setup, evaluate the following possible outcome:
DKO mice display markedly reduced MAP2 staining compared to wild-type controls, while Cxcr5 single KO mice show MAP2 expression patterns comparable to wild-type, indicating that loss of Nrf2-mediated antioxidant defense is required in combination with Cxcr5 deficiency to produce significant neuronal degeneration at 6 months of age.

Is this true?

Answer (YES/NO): YES